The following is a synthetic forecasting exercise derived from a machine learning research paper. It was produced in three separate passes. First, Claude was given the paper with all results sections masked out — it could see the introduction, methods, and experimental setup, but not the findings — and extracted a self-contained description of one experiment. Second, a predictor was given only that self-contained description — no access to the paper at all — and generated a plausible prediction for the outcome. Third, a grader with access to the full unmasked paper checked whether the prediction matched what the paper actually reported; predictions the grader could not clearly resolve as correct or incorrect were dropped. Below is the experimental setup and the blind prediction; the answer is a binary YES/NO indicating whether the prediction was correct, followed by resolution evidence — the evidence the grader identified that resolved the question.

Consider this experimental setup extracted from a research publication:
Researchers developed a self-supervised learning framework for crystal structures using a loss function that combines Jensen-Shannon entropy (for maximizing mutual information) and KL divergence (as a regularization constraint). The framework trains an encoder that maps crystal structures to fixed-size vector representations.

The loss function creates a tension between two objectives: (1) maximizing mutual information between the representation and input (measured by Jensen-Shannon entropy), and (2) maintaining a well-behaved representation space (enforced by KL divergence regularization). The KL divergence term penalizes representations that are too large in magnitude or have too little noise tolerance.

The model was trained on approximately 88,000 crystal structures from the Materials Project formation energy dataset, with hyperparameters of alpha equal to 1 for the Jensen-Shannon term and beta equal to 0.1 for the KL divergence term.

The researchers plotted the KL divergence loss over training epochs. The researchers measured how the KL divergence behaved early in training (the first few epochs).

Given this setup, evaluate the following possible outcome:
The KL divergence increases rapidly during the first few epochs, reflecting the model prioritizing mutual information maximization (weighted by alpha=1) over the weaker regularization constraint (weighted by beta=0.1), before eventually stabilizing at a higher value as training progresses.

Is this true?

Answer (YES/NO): NO